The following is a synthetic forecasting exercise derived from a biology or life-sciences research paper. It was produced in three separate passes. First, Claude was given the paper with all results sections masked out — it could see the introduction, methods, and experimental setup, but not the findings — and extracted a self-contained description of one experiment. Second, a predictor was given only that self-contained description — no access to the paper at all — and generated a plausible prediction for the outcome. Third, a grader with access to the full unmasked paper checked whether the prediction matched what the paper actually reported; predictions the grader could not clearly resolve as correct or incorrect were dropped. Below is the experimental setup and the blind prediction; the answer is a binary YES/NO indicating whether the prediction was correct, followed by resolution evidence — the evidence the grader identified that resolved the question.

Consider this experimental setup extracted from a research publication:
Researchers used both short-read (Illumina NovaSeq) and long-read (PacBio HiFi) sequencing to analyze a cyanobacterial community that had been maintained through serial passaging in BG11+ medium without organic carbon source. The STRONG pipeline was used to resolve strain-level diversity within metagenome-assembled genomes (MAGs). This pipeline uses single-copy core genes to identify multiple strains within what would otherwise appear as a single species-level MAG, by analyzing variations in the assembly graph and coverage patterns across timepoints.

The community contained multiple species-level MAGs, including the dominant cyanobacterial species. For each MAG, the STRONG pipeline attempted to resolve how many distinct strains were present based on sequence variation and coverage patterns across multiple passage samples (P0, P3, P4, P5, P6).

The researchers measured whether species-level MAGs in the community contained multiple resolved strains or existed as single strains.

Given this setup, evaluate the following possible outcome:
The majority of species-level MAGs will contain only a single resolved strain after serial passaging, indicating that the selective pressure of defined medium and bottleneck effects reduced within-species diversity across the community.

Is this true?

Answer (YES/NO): YES